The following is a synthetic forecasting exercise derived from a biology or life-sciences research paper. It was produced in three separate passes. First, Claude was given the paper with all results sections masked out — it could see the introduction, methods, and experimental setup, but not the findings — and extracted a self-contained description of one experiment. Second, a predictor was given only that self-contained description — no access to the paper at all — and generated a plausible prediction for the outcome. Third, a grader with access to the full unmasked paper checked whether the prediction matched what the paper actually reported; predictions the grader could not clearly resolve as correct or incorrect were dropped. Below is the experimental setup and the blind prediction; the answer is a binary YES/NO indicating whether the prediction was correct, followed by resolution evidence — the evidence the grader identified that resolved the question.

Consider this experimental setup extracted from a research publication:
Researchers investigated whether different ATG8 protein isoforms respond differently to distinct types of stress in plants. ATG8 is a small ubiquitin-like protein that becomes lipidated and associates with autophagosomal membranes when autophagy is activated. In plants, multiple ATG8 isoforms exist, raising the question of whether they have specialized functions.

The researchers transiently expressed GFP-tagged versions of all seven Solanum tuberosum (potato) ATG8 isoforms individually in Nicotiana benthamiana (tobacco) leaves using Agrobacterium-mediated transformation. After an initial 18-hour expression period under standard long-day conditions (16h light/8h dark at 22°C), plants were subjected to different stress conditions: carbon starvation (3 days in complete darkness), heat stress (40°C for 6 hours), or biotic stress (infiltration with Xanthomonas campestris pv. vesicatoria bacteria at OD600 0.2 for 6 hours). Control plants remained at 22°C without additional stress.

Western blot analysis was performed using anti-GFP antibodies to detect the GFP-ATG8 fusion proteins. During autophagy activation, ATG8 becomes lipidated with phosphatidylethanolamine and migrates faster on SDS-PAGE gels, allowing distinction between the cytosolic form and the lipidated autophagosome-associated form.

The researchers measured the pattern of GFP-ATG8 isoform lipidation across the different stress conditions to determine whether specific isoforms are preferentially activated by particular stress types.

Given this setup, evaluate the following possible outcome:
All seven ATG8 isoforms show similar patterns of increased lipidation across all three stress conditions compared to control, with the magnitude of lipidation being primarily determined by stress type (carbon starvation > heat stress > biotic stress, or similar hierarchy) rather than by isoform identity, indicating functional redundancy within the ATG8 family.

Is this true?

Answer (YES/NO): NO